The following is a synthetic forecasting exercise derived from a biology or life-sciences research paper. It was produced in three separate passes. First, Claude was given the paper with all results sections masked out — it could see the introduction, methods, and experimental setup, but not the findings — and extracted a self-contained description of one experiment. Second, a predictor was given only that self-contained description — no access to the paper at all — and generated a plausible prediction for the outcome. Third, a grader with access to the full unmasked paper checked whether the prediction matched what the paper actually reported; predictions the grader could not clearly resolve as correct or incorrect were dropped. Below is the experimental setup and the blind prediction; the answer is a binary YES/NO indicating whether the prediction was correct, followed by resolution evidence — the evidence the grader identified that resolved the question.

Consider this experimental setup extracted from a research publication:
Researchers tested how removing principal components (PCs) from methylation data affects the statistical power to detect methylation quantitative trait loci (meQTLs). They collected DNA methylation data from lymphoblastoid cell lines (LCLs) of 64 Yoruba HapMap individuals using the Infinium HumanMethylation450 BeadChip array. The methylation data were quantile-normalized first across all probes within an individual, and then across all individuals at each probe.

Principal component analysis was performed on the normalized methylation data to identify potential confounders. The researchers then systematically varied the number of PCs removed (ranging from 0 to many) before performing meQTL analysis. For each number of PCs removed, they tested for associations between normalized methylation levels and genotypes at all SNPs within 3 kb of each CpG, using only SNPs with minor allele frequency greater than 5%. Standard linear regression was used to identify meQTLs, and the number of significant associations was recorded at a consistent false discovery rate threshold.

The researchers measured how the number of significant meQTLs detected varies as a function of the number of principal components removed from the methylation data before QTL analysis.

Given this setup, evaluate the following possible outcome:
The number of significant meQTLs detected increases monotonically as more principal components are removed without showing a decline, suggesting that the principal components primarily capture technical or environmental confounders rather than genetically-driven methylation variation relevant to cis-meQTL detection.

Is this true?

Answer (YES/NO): NO